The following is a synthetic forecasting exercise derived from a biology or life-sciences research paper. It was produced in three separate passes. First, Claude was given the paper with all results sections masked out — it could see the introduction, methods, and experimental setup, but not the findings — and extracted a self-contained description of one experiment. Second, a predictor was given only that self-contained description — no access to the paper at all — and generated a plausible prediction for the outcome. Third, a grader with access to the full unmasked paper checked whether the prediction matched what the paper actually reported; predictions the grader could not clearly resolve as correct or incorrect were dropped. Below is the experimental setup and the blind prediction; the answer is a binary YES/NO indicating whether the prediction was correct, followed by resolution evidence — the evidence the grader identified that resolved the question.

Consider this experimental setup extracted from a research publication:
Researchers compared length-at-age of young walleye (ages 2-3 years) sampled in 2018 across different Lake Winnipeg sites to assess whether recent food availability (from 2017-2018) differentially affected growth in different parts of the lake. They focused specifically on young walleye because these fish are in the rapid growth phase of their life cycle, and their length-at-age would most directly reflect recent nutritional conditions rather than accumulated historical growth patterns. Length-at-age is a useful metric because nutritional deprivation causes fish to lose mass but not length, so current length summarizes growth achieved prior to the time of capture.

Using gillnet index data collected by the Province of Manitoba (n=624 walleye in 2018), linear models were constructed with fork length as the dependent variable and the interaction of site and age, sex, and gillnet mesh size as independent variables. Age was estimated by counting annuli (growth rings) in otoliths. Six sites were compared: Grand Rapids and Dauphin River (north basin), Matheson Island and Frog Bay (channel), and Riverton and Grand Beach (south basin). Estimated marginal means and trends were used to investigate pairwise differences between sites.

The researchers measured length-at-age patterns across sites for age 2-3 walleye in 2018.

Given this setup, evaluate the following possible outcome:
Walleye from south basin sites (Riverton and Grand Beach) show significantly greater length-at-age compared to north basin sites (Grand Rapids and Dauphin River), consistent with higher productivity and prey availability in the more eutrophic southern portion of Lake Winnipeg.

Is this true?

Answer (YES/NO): NO